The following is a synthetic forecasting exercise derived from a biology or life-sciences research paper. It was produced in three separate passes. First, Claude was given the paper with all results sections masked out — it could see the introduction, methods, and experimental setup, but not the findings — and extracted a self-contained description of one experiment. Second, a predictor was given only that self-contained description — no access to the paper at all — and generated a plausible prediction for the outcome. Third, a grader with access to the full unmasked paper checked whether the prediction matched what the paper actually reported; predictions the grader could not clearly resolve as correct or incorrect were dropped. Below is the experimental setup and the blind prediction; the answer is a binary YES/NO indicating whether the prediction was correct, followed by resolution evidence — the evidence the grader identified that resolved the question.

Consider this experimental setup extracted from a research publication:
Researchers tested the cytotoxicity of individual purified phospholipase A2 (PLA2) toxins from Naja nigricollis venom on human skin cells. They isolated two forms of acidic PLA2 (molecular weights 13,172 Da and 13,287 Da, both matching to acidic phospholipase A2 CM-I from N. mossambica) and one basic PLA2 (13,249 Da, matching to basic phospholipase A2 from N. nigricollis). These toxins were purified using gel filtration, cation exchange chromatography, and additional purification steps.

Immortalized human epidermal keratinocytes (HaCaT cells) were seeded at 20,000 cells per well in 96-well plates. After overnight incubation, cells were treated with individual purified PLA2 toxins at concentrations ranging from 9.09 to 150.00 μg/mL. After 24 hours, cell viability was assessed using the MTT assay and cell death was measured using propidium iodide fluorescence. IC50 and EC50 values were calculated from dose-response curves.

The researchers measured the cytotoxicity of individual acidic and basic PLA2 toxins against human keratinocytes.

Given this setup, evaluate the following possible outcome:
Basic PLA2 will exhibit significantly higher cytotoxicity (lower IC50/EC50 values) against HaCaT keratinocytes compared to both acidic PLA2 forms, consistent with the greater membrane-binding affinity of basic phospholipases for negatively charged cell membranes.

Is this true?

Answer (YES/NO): NO